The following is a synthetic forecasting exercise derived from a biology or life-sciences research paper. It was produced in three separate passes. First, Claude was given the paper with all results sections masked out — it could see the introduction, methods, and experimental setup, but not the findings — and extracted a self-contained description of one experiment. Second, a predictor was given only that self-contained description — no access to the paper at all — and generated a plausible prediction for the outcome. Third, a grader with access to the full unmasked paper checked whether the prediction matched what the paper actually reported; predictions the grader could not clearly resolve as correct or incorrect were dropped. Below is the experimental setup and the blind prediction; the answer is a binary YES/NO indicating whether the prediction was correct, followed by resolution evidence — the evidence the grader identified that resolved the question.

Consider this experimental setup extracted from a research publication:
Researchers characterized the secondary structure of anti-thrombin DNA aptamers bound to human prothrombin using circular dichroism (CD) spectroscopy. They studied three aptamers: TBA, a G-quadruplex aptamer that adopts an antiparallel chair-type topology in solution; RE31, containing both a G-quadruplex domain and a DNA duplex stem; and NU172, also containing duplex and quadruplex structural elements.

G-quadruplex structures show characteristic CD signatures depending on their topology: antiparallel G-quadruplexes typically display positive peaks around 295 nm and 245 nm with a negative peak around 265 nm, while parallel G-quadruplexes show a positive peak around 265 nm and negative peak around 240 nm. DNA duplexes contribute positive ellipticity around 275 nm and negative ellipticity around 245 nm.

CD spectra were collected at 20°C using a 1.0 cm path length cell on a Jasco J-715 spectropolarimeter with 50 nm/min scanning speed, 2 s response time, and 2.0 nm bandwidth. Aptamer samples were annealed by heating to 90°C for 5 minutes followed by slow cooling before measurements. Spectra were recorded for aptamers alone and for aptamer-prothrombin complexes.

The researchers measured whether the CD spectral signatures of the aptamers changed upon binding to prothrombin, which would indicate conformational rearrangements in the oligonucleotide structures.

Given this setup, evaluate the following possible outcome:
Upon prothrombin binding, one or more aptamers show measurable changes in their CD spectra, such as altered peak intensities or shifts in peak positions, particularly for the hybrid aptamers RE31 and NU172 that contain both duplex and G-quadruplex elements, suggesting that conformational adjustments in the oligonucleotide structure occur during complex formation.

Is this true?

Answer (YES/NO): NO